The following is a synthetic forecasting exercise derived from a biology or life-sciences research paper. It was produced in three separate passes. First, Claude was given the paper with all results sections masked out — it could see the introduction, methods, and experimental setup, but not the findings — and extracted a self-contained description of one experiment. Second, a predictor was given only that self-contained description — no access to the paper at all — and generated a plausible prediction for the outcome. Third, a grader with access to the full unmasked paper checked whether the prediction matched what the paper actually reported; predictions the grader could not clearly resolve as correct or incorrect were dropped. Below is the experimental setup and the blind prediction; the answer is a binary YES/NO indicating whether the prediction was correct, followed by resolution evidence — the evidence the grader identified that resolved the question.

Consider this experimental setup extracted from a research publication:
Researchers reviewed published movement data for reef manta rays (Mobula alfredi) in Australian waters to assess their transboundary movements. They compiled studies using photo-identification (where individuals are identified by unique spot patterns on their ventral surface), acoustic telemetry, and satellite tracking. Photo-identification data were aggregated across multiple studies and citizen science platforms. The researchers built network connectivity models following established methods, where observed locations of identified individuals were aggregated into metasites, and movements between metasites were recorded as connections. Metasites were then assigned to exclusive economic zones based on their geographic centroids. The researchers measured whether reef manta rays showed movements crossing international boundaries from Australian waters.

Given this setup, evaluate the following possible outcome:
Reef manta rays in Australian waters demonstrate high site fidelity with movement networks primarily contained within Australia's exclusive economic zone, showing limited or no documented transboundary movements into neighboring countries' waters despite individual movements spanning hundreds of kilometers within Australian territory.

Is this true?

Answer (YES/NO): YES